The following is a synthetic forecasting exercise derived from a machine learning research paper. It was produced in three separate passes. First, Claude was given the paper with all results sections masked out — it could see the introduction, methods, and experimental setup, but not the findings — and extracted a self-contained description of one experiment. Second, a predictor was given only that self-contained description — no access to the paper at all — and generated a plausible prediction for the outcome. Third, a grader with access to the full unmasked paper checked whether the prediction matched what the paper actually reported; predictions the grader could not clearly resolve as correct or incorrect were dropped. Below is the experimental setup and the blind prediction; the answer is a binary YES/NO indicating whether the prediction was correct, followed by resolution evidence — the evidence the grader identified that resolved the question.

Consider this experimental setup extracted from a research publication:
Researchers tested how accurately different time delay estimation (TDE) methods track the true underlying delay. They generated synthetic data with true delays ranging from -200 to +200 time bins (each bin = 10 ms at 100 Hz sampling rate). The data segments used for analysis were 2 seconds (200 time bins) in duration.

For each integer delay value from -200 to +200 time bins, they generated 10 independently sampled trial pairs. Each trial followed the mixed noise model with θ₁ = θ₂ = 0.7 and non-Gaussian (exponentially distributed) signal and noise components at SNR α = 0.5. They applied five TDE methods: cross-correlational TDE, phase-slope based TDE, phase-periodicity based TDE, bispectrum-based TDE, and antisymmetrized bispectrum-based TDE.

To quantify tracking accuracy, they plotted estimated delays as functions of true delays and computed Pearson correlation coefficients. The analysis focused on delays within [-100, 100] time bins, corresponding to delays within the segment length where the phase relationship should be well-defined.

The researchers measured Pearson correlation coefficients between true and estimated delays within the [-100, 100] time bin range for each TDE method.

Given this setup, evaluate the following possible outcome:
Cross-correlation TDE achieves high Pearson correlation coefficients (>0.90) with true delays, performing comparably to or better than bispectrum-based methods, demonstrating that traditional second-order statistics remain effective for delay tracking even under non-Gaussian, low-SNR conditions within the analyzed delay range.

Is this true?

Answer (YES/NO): NO